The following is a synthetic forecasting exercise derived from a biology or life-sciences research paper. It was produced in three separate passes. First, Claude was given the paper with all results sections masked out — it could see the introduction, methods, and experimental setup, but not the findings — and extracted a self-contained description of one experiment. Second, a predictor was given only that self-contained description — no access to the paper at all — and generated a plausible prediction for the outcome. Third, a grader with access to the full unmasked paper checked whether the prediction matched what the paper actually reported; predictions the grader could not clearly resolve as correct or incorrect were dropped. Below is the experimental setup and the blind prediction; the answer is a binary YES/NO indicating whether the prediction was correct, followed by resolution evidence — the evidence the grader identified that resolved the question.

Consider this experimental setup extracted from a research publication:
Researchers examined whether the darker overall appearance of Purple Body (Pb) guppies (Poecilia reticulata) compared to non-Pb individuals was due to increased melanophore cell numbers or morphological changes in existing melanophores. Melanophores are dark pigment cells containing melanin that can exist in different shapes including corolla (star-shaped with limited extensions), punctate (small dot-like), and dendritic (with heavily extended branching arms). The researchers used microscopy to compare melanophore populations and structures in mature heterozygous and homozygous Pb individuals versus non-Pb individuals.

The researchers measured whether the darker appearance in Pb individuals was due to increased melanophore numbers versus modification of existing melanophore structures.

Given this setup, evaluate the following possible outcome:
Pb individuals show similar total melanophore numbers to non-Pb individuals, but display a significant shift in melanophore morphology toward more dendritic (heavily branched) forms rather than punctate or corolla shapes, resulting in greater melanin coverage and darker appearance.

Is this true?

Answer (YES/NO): YES